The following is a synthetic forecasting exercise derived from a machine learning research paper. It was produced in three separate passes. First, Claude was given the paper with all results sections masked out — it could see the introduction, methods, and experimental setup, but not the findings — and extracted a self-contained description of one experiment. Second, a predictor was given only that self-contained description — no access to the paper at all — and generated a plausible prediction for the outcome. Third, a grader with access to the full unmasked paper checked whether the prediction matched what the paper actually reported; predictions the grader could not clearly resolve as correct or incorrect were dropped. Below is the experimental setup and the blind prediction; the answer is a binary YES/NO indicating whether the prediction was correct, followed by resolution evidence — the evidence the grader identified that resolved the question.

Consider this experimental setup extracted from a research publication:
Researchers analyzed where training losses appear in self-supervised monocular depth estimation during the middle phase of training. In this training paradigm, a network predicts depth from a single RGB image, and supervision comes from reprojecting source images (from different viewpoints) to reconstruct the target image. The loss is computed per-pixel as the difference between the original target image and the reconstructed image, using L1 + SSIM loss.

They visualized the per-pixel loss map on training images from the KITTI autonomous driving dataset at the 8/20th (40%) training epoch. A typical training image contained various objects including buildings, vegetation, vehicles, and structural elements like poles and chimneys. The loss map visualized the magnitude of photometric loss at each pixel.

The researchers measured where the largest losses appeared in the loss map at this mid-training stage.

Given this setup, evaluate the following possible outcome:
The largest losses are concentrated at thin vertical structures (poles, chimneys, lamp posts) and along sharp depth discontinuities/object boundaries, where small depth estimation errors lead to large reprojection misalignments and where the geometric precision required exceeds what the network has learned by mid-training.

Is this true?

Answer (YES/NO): NO